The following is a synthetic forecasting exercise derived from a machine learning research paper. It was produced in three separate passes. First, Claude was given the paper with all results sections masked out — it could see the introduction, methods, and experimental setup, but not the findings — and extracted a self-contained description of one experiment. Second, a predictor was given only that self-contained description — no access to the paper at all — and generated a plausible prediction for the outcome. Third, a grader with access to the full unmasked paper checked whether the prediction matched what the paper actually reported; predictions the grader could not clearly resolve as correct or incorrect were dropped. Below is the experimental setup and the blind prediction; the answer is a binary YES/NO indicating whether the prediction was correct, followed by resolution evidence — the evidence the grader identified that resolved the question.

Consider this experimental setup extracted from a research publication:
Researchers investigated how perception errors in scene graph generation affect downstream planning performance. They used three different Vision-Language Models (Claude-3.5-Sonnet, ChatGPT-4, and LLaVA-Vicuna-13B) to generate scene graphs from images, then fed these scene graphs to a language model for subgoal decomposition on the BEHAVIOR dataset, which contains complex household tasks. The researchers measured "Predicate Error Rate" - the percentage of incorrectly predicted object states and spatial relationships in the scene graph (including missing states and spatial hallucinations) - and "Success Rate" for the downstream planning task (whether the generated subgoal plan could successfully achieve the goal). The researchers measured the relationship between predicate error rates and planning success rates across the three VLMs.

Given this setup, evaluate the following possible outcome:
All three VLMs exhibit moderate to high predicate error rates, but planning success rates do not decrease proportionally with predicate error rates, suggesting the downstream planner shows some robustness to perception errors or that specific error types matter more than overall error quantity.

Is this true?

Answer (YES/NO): NO